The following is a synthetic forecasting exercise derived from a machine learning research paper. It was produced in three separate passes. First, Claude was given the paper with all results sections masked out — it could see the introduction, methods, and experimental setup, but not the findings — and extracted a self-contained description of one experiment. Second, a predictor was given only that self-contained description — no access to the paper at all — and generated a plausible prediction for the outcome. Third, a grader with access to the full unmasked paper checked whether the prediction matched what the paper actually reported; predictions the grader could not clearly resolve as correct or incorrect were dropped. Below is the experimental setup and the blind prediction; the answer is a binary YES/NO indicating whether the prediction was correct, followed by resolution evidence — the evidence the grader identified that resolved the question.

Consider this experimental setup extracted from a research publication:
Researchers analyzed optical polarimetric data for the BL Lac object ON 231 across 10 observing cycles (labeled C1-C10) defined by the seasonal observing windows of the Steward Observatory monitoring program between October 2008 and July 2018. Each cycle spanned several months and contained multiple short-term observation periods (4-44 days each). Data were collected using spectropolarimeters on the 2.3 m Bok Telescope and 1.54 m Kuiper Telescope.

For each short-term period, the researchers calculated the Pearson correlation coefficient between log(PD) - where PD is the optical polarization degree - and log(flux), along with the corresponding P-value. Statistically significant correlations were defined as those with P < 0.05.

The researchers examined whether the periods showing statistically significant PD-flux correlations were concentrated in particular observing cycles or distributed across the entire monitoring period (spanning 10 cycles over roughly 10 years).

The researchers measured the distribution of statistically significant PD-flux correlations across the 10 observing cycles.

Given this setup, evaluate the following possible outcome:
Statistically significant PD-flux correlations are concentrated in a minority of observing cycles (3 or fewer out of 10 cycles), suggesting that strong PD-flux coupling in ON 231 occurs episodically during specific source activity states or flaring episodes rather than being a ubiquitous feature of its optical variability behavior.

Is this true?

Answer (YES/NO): NO